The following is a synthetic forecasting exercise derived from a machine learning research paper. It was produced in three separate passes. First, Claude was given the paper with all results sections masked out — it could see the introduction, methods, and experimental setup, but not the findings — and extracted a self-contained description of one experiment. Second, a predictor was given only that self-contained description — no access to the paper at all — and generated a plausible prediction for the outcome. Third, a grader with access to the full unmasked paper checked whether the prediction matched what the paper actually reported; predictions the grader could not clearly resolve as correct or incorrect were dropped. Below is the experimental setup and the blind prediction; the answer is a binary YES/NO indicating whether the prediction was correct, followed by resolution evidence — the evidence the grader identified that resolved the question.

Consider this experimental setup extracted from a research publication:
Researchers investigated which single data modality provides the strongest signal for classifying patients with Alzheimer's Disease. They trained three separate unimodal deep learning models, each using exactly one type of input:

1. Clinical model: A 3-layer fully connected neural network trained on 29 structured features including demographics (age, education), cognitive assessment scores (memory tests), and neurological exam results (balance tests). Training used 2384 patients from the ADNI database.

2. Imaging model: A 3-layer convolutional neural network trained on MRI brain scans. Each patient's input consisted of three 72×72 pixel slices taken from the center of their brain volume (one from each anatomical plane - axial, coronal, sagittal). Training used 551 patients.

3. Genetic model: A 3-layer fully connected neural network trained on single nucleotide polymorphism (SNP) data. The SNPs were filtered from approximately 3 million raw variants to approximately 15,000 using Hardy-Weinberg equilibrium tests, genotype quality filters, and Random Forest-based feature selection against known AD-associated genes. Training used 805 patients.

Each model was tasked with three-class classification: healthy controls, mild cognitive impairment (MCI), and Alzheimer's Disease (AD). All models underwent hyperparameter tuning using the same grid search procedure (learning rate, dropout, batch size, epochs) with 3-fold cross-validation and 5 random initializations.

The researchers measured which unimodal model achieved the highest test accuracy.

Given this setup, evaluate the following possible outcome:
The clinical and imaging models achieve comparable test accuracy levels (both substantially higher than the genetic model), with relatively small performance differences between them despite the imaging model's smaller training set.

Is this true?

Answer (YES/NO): NO